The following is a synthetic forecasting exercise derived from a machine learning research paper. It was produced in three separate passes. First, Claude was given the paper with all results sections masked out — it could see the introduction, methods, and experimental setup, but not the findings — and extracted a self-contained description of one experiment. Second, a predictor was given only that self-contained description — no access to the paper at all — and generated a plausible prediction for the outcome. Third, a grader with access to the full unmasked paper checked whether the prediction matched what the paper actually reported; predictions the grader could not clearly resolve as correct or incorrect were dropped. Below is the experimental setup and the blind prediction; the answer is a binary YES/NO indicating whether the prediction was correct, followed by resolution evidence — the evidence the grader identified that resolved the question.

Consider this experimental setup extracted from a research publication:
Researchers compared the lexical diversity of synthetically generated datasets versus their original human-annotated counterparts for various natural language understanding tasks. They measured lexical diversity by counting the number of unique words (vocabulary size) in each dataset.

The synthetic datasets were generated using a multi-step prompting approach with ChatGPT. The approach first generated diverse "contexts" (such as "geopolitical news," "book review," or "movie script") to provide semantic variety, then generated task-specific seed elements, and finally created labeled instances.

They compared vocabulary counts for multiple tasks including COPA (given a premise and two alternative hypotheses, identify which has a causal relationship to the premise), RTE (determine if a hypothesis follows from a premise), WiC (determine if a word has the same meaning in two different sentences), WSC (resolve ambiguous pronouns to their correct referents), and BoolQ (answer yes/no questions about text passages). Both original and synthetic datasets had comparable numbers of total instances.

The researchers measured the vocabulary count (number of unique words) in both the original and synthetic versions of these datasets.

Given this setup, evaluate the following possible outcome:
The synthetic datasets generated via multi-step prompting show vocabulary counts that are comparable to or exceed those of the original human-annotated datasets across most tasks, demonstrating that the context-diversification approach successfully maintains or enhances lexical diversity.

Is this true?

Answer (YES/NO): YES